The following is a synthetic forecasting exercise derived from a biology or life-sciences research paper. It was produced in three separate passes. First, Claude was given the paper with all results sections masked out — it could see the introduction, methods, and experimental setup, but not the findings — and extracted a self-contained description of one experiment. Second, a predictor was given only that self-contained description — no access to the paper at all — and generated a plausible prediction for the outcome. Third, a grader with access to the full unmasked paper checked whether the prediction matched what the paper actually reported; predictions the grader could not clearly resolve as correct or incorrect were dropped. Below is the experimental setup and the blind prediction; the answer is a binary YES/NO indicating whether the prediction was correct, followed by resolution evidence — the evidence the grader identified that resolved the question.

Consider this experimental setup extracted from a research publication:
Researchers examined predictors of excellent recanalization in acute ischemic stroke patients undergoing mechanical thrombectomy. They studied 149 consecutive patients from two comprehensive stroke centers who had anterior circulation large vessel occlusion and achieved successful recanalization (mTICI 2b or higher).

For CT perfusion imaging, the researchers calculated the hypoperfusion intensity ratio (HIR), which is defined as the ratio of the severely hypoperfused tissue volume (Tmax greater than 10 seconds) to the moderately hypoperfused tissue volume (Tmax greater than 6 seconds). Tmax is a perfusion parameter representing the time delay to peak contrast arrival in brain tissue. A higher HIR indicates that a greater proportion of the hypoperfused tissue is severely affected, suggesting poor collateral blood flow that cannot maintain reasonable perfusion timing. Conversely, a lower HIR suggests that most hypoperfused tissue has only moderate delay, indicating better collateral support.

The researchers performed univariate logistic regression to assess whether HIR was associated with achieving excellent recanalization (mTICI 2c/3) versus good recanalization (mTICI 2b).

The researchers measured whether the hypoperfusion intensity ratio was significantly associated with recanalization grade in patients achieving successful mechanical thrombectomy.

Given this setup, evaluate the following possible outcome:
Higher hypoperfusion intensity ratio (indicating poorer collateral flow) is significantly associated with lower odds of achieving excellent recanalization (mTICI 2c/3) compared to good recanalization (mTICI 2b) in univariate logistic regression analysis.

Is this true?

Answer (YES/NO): NO